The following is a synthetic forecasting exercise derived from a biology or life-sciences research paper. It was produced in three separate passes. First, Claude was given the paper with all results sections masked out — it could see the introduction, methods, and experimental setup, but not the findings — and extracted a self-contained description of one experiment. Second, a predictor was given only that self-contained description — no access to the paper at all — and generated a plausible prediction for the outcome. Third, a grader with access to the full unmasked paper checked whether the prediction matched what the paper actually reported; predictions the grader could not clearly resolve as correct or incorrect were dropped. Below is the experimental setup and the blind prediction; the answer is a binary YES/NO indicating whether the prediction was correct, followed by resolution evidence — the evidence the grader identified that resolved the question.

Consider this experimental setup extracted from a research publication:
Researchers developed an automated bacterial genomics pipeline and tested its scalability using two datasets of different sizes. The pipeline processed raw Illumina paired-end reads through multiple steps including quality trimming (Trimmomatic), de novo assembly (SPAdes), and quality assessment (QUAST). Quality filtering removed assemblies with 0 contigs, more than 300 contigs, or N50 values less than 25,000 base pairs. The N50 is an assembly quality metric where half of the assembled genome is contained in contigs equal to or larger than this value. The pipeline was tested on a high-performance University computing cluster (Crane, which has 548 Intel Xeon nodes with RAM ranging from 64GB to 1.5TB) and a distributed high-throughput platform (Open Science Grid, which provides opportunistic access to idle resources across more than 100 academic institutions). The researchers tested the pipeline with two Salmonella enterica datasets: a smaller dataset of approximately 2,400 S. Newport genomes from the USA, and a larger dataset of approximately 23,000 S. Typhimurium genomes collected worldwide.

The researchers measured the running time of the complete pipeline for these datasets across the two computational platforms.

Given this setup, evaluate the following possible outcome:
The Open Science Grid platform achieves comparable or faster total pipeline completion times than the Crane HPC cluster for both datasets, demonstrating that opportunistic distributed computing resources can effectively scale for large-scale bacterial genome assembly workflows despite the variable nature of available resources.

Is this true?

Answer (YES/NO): NO